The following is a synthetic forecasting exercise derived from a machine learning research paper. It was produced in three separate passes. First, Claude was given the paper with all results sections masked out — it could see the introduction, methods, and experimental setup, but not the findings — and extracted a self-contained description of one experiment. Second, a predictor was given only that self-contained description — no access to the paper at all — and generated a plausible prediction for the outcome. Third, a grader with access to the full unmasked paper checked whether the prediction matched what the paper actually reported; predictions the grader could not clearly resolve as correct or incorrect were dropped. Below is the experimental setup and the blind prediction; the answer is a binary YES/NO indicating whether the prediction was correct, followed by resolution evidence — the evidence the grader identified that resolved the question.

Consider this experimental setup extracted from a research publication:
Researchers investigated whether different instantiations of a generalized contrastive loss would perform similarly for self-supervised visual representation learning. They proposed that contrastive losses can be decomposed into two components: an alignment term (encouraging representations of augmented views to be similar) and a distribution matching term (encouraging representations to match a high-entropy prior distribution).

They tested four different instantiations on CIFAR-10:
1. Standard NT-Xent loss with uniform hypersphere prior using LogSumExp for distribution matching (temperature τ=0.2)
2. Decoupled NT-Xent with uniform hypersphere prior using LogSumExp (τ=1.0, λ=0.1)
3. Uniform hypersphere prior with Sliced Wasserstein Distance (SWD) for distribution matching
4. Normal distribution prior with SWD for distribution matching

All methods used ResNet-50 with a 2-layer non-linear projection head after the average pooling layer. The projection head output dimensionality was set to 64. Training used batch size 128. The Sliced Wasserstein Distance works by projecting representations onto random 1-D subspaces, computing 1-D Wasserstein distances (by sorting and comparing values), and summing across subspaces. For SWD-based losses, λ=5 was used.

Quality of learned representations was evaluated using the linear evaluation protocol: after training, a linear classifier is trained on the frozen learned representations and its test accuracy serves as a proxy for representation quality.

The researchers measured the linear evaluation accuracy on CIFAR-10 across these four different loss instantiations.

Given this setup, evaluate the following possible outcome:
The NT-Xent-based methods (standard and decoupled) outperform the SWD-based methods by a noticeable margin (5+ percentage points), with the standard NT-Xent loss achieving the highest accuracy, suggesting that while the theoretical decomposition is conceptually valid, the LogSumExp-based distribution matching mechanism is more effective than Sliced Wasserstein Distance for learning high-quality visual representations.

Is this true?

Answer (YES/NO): NO